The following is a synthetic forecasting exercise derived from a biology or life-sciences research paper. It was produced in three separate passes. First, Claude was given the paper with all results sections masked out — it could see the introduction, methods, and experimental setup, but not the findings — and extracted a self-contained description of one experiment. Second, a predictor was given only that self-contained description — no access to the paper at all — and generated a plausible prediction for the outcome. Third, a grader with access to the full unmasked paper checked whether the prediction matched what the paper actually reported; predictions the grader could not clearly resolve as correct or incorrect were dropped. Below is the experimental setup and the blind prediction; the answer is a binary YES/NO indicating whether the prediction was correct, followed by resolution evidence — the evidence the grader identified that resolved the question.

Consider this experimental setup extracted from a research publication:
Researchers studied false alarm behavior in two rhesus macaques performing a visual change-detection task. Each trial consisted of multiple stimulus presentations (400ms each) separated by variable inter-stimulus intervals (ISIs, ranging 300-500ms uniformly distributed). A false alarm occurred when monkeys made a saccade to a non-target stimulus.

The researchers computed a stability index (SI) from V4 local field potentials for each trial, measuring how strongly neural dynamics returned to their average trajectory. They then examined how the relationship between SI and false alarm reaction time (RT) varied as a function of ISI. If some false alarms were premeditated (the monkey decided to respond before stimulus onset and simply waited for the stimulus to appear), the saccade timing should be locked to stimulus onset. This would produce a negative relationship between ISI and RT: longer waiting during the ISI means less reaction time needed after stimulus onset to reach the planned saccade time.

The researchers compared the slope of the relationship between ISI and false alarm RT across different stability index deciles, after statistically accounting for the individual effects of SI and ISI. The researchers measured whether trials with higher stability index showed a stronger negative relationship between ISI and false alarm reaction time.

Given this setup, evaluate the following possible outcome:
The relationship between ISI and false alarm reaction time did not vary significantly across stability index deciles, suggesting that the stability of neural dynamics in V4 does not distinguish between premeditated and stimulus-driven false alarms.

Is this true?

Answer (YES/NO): NO